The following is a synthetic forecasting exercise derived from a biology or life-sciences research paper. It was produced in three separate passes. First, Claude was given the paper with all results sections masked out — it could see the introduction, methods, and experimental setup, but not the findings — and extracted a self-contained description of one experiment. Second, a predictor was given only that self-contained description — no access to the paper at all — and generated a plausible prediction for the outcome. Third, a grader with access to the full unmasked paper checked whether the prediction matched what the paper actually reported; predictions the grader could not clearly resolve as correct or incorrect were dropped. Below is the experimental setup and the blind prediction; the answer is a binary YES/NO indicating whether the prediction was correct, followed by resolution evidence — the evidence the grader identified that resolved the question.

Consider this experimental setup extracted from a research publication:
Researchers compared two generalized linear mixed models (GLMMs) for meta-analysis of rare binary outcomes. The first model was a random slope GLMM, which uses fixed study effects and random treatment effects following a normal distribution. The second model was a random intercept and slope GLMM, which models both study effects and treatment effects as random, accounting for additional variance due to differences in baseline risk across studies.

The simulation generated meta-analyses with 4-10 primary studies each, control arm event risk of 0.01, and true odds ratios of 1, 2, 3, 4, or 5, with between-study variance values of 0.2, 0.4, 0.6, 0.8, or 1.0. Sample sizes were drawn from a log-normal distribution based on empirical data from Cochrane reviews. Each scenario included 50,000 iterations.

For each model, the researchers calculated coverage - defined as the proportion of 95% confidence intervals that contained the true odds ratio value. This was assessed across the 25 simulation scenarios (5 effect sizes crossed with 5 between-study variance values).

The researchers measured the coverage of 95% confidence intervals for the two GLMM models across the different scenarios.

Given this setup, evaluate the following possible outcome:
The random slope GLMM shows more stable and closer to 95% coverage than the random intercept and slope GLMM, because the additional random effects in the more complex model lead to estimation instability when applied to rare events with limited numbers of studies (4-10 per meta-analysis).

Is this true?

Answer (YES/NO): YES